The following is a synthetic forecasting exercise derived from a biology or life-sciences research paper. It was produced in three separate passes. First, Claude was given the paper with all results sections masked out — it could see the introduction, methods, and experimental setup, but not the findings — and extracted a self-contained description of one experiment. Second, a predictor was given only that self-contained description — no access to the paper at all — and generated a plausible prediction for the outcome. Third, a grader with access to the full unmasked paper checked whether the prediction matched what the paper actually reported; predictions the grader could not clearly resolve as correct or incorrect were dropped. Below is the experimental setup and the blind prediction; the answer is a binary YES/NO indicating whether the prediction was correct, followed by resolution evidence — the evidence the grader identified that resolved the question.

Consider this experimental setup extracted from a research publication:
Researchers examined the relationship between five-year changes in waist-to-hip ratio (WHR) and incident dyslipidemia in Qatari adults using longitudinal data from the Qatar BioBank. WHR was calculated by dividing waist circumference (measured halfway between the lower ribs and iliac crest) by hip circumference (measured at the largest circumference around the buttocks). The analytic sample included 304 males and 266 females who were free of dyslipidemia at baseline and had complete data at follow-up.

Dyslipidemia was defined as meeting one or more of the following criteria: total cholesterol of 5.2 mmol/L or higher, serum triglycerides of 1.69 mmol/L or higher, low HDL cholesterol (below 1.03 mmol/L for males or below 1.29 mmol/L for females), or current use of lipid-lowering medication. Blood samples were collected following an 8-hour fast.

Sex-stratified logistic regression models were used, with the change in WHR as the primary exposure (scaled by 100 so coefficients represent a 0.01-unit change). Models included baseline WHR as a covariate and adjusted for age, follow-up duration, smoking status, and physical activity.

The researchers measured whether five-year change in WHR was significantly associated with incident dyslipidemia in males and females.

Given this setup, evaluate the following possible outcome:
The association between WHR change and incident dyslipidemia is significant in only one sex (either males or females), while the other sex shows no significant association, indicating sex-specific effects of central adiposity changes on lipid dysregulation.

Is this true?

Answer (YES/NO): YES